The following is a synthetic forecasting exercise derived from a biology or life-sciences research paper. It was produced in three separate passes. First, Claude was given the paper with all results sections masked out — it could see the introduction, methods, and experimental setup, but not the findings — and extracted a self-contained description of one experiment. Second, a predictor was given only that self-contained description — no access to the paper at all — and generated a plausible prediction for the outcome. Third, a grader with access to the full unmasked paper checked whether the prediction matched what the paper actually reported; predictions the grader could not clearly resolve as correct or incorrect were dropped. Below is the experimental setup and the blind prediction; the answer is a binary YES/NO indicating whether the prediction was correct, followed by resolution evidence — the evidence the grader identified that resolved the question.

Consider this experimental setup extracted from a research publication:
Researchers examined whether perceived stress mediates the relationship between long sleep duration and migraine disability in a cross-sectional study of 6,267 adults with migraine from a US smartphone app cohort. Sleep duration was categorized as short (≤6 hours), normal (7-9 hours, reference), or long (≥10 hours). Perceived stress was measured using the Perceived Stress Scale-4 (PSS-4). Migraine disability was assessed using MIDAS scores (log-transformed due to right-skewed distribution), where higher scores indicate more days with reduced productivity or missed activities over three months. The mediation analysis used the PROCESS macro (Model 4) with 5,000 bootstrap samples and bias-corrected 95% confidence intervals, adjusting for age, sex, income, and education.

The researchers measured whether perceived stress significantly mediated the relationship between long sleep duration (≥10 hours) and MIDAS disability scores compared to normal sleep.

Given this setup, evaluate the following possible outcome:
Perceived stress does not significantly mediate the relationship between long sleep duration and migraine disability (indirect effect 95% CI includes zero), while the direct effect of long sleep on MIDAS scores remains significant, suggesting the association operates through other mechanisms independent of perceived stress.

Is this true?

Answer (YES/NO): NO